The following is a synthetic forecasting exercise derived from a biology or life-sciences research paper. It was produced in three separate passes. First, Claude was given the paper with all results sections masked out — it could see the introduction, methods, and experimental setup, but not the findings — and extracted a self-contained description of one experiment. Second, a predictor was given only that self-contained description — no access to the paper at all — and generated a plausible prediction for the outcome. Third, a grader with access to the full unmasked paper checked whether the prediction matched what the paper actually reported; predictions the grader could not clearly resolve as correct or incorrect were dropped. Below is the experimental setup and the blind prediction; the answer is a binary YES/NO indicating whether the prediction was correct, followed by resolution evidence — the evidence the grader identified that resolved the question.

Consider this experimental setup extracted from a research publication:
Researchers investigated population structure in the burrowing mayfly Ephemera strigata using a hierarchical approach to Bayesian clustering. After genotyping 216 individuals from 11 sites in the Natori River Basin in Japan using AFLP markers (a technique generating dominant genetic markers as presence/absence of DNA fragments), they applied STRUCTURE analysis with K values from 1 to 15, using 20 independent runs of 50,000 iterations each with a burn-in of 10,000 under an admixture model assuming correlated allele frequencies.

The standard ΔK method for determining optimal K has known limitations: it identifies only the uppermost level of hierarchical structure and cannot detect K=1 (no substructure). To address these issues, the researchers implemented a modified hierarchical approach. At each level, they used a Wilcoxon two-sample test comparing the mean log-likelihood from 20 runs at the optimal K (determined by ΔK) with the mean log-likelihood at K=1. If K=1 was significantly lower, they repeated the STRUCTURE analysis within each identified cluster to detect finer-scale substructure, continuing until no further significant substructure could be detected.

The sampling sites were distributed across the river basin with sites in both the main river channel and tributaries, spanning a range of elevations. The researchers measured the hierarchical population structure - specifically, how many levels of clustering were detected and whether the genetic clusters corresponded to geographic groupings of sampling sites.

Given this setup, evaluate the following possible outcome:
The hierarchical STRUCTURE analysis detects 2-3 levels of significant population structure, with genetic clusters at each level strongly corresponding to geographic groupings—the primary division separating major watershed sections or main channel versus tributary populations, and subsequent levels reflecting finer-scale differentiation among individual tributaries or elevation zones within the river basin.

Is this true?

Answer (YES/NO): NO